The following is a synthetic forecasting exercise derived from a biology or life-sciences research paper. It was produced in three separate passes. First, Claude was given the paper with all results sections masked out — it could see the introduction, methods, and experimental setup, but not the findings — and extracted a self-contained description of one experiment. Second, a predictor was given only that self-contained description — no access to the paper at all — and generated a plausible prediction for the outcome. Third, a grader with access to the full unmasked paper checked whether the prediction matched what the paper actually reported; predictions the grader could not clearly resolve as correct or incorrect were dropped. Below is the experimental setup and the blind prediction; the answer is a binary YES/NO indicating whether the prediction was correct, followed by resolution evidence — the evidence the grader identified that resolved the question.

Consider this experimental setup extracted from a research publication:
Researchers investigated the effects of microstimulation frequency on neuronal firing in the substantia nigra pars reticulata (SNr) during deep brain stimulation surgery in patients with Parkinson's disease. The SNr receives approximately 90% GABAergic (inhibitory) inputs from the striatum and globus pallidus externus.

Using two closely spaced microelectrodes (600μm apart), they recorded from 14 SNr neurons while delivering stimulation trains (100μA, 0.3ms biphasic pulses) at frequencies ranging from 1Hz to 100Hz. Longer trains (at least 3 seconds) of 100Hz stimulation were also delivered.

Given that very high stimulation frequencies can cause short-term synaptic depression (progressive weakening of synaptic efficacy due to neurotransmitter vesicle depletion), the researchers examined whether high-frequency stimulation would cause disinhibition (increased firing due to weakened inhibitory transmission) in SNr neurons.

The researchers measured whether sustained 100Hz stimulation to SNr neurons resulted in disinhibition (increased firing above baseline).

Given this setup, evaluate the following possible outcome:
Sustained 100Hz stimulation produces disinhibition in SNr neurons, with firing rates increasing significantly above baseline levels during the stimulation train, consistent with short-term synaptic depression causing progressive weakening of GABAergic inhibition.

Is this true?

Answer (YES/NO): NO